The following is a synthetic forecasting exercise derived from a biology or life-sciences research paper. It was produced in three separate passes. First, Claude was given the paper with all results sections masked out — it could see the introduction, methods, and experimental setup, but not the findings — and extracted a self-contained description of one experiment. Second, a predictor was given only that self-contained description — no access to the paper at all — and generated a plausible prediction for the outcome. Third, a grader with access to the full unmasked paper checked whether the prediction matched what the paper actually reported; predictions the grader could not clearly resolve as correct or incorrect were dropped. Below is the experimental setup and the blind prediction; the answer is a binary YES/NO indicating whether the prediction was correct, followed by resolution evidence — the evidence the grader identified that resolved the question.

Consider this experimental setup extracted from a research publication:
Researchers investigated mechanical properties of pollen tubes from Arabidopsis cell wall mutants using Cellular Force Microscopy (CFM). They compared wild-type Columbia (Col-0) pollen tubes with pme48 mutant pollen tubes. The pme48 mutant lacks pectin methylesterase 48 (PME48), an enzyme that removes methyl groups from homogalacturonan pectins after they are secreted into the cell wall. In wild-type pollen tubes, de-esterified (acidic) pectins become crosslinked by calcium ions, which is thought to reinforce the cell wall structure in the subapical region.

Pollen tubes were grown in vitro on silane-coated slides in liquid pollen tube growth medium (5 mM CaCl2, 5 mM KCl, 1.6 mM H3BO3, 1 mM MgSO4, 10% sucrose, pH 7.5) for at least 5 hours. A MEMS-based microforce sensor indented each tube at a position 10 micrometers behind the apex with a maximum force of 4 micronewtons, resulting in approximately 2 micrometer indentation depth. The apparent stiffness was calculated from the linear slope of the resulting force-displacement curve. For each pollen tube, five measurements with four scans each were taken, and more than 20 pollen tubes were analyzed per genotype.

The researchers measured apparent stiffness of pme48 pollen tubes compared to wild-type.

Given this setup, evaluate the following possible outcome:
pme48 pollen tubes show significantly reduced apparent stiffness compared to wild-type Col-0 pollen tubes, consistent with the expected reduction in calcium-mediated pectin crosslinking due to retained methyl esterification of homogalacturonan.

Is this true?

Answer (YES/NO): YES